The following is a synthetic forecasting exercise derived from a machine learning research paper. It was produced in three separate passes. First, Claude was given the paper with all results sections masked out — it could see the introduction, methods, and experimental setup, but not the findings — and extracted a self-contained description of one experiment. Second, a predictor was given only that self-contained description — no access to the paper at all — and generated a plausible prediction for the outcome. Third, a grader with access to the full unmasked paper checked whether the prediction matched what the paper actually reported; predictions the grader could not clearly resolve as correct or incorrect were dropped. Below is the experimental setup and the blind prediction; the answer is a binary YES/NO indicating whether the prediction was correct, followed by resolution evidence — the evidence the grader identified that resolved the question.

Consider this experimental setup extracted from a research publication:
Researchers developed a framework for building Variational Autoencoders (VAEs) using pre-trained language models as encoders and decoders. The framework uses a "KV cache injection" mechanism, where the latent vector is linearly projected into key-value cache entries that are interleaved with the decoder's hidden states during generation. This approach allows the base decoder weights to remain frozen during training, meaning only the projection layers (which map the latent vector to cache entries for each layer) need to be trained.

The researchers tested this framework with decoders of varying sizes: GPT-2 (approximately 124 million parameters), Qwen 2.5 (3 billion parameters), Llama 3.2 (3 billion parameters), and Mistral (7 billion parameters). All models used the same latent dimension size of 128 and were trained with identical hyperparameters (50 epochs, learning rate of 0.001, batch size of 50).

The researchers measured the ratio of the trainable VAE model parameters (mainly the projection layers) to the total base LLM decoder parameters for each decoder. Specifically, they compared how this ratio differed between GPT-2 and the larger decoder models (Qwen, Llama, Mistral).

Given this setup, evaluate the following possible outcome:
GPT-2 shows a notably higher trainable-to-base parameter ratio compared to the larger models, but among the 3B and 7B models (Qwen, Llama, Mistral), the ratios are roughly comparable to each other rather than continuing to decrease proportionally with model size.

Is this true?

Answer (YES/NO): YES